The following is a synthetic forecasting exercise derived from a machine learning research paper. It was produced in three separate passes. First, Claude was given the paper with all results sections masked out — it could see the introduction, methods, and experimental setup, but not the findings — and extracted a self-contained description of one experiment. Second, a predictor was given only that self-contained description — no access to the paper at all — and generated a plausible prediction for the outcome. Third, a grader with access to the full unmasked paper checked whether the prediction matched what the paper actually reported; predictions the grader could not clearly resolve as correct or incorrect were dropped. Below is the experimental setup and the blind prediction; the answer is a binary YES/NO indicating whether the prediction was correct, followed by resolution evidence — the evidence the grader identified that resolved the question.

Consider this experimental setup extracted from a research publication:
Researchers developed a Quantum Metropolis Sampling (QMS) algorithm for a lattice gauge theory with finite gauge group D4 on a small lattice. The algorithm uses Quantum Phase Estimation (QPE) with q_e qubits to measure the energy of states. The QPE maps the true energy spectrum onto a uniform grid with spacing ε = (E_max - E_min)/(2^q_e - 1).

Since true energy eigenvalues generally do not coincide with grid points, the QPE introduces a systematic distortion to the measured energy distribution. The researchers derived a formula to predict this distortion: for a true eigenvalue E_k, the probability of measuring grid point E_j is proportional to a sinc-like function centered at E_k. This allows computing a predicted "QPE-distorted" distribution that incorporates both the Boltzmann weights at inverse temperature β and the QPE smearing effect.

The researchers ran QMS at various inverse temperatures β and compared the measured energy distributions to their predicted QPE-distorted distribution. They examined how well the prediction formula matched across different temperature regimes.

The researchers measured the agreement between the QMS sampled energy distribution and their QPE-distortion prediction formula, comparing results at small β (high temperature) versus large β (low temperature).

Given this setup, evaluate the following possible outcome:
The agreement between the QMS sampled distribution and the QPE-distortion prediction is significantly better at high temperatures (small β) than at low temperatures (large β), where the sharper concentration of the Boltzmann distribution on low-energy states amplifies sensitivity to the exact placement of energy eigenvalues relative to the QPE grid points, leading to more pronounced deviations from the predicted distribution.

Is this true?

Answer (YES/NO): YES